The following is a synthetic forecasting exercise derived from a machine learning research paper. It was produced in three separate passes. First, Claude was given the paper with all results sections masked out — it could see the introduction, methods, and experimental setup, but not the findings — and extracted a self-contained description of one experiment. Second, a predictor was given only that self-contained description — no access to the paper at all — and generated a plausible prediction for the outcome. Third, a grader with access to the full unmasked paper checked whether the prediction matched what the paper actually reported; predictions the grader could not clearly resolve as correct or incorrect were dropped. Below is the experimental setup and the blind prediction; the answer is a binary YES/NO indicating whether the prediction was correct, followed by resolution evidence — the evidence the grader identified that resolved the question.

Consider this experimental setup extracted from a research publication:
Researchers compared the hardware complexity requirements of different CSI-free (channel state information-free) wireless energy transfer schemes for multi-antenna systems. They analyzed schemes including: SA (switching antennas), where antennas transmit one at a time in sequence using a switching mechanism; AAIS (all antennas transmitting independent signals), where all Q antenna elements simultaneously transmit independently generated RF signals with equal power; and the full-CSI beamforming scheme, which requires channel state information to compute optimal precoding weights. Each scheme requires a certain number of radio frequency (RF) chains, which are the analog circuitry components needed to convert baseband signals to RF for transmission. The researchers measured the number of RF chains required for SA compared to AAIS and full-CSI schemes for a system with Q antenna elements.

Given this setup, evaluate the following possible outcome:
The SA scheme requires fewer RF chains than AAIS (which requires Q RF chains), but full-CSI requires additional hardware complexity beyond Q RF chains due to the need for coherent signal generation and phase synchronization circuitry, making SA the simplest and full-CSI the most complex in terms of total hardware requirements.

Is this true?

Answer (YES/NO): NO